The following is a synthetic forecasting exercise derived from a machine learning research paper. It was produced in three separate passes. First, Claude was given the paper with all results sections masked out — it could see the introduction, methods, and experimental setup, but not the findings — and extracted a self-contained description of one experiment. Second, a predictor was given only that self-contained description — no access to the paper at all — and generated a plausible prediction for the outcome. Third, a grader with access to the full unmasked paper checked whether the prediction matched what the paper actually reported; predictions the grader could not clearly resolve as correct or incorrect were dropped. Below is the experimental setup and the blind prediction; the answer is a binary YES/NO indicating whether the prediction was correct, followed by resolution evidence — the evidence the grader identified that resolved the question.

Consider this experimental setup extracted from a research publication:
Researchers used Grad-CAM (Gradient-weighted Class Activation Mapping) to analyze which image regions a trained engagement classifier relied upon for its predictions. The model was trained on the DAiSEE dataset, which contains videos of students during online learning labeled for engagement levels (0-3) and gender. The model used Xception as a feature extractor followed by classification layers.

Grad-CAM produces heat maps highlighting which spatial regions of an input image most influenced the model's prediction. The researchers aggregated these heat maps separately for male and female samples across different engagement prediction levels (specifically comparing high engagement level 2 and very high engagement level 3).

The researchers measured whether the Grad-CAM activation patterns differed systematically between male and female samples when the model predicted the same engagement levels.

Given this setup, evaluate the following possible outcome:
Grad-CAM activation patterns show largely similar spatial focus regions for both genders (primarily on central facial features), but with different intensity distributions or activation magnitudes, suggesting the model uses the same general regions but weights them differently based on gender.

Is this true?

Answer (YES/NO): NO